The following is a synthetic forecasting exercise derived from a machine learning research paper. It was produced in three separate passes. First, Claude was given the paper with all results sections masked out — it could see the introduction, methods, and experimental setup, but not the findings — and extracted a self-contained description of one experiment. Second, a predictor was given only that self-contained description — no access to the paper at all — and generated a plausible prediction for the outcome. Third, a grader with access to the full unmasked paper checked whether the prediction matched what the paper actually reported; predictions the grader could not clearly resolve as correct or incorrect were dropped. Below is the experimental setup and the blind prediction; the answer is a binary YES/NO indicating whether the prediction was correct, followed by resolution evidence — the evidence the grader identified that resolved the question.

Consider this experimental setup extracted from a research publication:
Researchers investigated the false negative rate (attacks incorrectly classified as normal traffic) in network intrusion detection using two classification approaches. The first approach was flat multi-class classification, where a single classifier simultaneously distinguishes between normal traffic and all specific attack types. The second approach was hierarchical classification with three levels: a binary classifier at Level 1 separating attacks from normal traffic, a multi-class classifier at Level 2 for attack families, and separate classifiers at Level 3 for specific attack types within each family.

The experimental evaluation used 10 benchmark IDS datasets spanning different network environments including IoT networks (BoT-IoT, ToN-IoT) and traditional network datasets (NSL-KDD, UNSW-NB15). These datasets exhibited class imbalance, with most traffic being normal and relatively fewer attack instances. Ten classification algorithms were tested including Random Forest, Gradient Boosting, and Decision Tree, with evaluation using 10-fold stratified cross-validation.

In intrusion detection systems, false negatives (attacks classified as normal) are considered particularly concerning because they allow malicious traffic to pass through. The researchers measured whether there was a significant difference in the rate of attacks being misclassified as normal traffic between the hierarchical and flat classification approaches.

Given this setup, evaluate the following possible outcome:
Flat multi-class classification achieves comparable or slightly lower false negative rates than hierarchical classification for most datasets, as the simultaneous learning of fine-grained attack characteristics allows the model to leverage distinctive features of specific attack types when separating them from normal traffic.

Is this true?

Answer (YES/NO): NO